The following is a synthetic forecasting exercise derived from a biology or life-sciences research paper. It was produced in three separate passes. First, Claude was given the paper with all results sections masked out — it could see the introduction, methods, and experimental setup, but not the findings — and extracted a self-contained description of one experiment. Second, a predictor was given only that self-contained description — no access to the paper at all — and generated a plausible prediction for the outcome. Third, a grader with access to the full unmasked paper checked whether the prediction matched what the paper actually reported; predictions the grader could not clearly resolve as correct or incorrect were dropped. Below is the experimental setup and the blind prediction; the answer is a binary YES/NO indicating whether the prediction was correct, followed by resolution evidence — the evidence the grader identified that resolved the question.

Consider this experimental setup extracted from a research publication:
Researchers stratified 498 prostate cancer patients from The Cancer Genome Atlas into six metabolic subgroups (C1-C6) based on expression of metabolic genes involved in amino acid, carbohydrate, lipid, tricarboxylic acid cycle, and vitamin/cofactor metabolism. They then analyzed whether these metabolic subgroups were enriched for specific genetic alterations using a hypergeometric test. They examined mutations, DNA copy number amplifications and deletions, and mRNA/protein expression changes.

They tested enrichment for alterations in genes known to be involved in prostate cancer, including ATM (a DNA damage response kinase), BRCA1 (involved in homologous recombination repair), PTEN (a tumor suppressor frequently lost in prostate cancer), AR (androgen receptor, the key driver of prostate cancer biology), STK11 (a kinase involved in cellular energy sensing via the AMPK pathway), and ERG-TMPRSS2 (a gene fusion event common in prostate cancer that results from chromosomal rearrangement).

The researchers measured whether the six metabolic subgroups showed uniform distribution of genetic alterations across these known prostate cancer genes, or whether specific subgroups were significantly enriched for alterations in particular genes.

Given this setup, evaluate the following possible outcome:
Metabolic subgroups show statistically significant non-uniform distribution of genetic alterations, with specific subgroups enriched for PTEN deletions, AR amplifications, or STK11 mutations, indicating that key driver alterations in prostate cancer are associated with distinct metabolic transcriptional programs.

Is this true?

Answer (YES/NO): YES